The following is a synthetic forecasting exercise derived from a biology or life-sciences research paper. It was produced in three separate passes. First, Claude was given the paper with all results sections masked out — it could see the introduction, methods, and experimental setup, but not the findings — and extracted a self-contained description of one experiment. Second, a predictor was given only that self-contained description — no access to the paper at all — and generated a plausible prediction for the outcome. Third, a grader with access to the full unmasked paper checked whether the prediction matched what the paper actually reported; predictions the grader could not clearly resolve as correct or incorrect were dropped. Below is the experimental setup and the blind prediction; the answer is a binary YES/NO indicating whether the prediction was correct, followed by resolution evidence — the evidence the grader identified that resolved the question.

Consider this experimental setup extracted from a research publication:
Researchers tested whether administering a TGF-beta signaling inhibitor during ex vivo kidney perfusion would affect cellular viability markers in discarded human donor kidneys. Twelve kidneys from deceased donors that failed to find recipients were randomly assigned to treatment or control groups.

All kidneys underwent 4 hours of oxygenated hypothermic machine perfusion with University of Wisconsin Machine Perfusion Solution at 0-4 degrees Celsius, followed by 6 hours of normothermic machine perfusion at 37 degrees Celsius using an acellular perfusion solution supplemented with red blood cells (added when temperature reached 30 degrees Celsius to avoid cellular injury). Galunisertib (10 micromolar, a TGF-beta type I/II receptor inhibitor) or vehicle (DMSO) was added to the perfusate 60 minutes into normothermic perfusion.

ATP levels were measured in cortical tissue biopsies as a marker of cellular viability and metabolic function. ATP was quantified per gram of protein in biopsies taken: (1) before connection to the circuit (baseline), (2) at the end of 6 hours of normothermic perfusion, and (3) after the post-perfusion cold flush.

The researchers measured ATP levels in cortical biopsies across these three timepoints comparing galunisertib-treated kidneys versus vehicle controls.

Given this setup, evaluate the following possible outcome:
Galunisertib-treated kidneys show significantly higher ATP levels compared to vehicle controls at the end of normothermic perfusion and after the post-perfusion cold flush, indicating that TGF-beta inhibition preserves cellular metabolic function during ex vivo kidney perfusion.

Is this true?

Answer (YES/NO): NO